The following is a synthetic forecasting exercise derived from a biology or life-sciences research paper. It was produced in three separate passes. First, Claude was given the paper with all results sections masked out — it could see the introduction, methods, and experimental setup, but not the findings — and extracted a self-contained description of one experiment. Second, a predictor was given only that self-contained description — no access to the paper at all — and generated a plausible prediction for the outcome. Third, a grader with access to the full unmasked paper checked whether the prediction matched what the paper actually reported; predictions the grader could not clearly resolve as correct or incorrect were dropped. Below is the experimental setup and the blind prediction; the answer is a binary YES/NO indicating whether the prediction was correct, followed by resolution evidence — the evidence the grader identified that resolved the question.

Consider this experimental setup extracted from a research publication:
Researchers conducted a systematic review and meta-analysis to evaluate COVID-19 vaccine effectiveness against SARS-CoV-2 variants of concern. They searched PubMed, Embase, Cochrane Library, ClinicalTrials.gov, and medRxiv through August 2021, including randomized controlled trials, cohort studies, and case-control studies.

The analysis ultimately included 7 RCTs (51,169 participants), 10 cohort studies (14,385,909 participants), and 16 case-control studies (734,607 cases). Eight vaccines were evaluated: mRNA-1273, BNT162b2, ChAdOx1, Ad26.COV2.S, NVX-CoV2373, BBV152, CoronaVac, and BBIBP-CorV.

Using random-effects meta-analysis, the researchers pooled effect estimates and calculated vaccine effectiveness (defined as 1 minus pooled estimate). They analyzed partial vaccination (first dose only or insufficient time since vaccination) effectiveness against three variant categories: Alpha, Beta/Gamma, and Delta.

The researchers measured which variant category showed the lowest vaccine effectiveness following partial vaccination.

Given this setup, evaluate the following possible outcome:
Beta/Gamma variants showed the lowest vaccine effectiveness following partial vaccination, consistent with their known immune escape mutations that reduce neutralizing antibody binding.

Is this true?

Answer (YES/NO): YES